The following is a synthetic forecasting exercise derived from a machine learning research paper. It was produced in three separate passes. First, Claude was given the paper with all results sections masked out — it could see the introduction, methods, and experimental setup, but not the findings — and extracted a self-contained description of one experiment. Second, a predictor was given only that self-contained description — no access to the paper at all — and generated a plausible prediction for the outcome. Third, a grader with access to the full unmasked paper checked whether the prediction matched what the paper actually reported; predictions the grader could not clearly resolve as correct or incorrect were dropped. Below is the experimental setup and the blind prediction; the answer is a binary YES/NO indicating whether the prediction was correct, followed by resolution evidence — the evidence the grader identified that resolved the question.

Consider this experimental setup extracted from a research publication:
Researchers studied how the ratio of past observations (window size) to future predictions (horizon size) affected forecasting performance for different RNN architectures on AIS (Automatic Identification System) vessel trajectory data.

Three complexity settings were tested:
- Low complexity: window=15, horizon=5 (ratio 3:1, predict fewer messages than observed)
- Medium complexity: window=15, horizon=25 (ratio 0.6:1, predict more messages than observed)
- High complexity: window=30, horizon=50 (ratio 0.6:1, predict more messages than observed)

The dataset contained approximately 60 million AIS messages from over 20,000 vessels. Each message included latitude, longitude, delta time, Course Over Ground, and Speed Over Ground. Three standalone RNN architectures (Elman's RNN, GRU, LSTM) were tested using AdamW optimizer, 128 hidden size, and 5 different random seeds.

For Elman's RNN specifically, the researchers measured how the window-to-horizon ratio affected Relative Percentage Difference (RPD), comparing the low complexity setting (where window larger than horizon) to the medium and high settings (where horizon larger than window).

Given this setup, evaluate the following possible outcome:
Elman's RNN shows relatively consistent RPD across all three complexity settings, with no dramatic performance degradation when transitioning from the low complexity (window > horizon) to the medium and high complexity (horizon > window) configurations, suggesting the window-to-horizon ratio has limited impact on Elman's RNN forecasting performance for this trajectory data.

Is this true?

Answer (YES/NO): NO